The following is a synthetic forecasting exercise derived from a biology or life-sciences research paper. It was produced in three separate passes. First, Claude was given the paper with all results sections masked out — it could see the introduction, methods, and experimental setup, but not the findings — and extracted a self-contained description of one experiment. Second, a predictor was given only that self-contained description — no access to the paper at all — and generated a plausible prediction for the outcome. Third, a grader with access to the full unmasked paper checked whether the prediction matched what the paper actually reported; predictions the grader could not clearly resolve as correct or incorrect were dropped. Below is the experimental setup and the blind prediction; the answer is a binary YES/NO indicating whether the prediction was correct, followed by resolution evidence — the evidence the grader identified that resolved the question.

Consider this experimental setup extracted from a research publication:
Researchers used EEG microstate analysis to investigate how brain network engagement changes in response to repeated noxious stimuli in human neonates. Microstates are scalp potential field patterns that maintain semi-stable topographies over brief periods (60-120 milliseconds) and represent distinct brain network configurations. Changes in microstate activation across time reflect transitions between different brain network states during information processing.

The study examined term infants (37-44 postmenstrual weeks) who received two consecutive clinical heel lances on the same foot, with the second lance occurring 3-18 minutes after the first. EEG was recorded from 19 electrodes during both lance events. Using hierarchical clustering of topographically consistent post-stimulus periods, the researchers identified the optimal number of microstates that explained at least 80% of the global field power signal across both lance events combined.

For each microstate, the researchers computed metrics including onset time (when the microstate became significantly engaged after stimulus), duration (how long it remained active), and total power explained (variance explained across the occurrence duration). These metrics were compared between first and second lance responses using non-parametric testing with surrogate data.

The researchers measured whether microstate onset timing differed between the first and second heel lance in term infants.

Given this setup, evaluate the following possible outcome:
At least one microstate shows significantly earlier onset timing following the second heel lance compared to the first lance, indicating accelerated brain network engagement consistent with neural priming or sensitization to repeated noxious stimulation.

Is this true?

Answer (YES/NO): NO